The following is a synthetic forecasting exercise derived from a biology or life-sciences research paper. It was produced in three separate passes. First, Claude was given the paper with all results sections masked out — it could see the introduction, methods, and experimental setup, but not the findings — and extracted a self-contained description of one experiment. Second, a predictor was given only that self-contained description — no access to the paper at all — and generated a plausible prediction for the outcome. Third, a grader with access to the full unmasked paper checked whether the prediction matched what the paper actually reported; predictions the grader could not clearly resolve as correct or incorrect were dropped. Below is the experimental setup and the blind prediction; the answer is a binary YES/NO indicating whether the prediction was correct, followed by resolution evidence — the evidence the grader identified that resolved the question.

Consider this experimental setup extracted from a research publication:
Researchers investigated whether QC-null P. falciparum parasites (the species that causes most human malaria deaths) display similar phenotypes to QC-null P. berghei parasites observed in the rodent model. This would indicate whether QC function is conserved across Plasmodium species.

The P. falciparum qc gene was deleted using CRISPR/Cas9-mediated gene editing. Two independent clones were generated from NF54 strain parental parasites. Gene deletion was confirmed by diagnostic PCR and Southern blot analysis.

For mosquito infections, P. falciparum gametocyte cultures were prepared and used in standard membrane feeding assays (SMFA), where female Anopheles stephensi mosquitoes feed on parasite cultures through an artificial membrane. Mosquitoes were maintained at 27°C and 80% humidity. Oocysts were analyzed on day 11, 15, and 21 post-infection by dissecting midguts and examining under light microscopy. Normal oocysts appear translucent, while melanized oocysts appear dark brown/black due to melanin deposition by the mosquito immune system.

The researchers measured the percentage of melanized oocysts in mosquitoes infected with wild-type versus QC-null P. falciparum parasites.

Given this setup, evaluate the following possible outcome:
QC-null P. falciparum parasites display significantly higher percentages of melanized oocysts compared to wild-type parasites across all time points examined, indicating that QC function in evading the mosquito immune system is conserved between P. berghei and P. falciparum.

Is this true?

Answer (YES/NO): YES